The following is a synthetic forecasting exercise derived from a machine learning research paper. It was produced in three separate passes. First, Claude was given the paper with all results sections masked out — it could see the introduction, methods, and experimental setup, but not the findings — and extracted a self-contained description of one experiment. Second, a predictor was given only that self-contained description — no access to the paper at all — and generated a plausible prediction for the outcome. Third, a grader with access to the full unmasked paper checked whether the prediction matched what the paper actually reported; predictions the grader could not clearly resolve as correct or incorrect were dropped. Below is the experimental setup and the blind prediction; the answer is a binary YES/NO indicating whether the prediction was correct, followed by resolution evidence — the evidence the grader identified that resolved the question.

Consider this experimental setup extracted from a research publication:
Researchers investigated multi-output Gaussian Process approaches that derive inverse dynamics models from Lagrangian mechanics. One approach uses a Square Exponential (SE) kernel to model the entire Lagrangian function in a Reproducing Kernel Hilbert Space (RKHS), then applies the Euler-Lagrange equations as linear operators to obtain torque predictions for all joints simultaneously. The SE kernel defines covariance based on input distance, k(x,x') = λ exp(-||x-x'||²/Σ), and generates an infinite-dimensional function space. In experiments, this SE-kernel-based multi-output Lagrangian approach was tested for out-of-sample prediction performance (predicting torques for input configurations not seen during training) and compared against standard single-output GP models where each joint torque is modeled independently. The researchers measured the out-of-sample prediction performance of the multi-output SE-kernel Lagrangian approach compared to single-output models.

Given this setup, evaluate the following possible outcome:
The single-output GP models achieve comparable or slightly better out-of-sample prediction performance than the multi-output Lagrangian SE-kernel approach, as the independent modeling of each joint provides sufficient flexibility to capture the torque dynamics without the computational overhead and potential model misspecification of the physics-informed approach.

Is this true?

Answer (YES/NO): YES